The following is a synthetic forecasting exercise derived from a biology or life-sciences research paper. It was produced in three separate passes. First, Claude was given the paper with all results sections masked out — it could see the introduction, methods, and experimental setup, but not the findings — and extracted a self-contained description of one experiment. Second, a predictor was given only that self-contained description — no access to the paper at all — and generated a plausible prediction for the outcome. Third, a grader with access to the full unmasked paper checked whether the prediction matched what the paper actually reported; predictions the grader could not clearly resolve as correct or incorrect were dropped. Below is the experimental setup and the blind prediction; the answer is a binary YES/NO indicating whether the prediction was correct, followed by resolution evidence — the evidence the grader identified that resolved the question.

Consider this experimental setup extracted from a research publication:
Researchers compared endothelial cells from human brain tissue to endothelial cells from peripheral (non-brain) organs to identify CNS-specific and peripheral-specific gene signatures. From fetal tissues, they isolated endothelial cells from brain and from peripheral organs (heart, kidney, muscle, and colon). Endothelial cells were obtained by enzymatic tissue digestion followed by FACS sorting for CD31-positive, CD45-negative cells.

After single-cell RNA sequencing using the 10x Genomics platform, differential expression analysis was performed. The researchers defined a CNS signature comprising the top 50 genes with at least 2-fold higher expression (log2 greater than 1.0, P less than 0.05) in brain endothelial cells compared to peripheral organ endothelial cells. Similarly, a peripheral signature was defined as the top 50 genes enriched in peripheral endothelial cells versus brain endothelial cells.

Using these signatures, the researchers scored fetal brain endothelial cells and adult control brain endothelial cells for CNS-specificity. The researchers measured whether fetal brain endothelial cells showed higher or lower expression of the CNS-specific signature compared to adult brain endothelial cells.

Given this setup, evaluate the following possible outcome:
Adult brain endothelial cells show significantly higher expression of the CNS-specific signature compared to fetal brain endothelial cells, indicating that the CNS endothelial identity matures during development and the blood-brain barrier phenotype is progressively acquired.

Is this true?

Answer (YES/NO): YES